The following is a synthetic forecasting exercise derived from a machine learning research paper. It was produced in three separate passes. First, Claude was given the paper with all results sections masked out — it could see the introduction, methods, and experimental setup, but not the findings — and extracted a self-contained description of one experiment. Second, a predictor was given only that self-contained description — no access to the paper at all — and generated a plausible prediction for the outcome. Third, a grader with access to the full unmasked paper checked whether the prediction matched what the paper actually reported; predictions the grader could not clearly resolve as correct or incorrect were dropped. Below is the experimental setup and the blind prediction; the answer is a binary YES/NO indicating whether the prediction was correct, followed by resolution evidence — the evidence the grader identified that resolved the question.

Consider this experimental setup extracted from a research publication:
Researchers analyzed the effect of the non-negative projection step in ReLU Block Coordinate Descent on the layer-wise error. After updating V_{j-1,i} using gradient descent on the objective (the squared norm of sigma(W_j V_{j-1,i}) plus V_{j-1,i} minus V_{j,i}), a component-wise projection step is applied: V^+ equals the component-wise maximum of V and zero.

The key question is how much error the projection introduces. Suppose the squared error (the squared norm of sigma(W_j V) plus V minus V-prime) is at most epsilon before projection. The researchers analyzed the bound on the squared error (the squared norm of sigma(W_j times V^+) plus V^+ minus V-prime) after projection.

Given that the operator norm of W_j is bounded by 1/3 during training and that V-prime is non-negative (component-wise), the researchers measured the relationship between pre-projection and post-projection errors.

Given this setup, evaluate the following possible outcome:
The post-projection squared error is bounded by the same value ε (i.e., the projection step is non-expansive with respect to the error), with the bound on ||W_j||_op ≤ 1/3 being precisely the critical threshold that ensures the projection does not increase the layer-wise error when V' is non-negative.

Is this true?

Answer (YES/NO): NO